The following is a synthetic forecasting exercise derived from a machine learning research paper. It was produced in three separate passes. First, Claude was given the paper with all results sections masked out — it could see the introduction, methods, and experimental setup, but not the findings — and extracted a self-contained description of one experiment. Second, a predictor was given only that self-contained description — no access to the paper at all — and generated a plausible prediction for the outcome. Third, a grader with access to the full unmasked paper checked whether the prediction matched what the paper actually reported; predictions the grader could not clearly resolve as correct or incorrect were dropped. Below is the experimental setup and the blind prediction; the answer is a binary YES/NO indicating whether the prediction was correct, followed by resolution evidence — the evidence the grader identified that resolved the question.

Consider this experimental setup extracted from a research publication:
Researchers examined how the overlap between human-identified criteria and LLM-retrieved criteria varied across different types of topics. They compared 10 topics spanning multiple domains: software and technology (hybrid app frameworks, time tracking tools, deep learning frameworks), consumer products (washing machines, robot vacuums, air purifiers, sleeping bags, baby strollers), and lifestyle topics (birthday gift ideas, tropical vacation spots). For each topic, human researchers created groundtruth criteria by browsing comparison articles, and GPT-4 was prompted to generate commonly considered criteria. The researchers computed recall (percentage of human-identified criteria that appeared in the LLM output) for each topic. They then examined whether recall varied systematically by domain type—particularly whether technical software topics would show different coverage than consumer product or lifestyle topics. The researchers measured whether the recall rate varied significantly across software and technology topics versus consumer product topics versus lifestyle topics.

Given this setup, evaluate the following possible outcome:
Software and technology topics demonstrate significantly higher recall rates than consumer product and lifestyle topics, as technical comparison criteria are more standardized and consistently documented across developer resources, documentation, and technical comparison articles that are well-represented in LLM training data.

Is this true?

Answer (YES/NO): NO